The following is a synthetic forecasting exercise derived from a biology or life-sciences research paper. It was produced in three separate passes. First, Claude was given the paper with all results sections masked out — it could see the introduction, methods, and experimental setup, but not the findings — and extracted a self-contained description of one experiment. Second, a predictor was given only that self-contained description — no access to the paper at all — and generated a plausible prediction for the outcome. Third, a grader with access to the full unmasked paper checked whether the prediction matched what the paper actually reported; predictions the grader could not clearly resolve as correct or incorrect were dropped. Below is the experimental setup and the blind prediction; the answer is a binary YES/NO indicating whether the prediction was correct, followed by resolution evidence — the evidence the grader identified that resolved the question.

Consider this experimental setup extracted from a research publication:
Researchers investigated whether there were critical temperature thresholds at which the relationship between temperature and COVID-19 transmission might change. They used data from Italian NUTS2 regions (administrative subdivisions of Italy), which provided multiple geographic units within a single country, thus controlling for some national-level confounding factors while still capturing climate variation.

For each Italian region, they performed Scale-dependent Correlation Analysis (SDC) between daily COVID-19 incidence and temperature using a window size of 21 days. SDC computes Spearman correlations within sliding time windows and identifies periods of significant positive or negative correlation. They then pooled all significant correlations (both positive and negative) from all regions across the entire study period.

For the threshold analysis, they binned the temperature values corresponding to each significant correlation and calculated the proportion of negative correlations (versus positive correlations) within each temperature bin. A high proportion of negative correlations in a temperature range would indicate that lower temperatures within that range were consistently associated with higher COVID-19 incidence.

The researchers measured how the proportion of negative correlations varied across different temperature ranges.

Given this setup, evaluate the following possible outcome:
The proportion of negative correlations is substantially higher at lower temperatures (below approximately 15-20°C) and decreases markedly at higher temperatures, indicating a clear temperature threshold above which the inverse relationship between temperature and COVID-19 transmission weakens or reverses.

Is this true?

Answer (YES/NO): NO